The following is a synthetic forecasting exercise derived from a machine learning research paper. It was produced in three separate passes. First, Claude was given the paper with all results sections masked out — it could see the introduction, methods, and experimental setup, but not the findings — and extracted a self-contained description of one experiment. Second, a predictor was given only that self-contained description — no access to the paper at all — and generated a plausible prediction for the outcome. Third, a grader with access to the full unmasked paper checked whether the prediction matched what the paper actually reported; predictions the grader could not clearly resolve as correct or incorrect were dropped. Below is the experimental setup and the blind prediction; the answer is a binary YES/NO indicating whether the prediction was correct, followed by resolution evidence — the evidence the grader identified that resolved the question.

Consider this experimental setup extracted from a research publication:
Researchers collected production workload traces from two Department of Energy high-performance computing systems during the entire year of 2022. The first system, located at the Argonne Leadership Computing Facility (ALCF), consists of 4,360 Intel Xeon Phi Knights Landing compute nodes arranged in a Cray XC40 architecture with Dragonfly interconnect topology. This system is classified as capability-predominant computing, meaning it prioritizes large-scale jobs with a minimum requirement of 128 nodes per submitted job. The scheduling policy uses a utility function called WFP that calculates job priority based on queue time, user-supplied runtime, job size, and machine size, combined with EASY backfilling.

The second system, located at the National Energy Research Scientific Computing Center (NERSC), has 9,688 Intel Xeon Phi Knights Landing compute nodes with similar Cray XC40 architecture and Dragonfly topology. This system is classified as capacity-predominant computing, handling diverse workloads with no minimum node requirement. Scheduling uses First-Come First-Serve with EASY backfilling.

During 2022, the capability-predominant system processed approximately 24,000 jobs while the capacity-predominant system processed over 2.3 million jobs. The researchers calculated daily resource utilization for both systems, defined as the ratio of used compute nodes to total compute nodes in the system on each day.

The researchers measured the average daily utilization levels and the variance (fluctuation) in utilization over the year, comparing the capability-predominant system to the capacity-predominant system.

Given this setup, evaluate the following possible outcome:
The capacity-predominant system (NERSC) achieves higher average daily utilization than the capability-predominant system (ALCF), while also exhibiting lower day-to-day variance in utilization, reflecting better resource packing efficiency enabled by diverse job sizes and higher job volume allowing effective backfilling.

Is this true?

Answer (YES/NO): YES